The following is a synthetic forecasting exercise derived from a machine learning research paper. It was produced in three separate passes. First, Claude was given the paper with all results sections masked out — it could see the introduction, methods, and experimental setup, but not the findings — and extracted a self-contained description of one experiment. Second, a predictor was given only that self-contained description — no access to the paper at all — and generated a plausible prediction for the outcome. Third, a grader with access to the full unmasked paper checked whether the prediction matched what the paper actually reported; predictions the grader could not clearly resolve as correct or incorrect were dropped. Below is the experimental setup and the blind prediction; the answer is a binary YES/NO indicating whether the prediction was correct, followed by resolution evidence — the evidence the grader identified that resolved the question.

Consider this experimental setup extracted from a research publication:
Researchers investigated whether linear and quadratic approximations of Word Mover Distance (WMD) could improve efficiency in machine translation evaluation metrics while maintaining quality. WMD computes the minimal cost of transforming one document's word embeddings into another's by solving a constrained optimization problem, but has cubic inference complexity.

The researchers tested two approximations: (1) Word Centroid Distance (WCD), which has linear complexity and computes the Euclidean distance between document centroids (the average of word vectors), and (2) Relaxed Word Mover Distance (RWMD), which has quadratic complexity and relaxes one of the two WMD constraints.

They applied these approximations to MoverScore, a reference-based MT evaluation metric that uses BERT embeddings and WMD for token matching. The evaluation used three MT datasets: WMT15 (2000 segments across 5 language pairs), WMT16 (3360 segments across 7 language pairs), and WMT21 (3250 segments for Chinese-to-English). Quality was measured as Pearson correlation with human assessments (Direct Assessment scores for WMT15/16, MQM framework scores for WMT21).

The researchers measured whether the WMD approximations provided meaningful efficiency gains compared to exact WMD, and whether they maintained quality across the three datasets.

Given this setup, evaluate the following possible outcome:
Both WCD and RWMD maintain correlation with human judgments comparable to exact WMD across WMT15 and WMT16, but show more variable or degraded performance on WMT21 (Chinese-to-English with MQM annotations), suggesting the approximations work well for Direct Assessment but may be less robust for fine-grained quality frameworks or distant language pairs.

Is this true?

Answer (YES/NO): NO